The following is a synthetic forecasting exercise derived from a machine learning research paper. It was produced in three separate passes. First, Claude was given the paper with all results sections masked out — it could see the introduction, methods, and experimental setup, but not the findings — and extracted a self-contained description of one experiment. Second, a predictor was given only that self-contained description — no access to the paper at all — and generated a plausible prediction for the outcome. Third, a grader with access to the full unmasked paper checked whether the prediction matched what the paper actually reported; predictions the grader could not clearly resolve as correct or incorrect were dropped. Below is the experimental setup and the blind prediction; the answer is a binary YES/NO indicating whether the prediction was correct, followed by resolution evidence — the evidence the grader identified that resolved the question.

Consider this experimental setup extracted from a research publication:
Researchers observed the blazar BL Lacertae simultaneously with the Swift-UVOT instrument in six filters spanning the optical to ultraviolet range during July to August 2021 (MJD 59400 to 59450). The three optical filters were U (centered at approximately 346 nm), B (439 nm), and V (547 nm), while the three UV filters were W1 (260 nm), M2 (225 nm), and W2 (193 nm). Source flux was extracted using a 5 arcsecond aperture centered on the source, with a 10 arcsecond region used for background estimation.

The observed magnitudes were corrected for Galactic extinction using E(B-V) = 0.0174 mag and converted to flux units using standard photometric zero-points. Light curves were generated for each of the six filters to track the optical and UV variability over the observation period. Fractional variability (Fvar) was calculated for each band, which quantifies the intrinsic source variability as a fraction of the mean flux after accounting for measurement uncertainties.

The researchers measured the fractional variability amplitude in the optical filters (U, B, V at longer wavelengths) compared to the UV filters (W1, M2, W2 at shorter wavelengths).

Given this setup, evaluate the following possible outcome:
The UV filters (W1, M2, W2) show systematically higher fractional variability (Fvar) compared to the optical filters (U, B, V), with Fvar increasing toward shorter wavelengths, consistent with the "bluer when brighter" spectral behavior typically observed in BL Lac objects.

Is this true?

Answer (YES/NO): NO